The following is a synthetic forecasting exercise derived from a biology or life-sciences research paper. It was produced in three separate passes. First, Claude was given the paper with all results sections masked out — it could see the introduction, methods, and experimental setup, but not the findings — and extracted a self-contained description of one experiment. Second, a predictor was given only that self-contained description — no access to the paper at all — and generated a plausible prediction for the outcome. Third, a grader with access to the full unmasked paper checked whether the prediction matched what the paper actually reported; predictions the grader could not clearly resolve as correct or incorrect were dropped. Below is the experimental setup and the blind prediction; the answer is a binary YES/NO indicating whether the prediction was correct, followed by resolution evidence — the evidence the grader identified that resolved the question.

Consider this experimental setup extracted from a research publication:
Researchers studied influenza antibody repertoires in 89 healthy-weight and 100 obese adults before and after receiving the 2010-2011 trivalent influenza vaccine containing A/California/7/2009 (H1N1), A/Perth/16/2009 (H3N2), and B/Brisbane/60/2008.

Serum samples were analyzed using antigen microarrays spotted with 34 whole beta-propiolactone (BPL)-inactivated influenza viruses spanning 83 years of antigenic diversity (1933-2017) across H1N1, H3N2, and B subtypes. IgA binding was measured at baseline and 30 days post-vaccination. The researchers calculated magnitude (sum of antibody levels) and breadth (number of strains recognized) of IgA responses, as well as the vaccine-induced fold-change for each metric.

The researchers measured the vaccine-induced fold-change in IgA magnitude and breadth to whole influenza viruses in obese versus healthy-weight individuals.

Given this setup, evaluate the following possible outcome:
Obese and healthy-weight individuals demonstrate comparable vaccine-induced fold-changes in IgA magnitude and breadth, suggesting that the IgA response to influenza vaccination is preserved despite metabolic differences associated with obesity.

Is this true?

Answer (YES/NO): NO